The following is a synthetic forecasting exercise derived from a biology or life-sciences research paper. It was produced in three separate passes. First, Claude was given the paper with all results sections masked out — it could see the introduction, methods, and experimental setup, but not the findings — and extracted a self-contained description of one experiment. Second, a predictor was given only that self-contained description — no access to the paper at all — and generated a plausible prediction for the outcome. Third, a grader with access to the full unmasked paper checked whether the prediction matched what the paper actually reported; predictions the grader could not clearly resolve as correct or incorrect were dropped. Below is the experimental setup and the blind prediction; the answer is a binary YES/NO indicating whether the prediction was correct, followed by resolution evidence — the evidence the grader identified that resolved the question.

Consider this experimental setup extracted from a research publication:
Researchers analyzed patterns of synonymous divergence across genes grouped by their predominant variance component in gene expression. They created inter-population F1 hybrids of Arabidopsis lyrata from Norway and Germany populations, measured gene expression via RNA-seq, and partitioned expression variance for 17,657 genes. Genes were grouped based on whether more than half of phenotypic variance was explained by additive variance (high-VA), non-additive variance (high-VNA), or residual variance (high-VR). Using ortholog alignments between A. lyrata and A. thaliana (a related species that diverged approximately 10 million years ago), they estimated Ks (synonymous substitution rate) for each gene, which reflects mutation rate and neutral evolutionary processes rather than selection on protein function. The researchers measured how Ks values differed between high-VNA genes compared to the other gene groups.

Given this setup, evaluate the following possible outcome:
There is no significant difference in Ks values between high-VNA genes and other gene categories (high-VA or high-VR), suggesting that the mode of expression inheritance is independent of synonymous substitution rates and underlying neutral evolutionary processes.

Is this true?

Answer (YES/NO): NO